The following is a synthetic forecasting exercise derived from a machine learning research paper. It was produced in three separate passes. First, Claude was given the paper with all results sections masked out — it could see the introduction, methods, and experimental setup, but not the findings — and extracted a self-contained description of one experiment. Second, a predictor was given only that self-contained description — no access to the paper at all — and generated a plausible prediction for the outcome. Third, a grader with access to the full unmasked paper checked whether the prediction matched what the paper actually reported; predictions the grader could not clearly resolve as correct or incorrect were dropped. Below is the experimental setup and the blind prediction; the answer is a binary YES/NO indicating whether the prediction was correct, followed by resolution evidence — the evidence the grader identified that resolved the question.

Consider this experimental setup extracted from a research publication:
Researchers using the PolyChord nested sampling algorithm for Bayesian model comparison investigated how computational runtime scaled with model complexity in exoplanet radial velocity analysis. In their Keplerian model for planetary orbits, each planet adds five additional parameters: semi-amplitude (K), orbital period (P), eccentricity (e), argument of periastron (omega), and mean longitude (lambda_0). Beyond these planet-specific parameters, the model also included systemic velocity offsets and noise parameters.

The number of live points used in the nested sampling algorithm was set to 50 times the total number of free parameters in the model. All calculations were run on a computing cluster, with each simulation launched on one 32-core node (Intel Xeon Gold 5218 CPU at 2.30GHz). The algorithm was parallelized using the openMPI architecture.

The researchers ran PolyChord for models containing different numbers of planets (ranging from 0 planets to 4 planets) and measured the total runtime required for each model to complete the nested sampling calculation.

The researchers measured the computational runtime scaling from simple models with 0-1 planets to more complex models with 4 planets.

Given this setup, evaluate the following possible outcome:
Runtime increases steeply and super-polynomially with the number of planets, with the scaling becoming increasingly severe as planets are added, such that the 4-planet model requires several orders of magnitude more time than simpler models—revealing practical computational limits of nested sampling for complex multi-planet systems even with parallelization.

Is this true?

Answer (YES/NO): NO